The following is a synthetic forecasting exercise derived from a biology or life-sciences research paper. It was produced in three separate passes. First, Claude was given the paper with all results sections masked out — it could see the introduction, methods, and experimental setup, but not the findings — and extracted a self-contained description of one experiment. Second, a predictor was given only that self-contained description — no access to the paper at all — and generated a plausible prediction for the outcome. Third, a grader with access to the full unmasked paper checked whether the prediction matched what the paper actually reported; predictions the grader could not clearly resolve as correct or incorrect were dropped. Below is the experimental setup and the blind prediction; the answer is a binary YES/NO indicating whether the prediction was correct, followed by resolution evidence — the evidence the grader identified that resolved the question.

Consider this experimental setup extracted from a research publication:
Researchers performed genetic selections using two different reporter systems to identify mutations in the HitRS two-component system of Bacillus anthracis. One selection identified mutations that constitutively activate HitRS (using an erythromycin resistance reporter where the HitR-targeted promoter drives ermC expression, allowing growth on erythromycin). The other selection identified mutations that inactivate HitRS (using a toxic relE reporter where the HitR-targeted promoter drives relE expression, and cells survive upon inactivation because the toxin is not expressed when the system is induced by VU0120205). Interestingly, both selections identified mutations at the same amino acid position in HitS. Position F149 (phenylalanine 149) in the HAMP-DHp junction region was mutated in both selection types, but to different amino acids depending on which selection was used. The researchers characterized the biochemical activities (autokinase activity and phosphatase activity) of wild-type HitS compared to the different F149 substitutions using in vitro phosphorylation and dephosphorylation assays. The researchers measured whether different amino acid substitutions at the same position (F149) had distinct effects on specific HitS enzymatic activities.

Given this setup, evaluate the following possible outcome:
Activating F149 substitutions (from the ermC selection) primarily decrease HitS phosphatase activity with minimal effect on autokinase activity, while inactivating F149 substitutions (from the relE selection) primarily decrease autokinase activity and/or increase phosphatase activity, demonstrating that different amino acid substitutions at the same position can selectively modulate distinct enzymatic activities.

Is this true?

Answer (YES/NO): NO